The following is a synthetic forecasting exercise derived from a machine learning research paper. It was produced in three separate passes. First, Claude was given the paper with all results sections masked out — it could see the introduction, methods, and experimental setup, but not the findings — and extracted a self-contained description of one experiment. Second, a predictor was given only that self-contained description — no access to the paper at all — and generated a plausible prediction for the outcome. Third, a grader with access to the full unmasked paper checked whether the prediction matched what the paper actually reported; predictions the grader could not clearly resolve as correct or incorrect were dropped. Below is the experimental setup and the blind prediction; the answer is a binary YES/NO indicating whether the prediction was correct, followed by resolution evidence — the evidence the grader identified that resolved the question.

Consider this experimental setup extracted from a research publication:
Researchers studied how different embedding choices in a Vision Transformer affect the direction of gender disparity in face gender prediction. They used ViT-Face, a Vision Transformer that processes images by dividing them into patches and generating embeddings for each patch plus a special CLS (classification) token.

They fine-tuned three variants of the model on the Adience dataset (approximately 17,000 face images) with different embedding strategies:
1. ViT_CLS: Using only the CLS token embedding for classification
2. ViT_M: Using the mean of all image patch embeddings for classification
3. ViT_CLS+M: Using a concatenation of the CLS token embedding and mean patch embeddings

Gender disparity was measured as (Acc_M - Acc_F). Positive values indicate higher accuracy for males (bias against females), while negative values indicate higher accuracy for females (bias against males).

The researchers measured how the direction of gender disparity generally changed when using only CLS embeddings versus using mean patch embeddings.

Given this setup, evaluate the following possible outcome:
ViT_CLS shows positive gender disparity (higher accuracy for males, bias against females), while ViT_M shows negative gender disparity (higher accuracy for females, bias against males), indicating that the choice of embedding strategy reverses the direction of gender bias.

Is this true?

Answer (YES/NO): NO